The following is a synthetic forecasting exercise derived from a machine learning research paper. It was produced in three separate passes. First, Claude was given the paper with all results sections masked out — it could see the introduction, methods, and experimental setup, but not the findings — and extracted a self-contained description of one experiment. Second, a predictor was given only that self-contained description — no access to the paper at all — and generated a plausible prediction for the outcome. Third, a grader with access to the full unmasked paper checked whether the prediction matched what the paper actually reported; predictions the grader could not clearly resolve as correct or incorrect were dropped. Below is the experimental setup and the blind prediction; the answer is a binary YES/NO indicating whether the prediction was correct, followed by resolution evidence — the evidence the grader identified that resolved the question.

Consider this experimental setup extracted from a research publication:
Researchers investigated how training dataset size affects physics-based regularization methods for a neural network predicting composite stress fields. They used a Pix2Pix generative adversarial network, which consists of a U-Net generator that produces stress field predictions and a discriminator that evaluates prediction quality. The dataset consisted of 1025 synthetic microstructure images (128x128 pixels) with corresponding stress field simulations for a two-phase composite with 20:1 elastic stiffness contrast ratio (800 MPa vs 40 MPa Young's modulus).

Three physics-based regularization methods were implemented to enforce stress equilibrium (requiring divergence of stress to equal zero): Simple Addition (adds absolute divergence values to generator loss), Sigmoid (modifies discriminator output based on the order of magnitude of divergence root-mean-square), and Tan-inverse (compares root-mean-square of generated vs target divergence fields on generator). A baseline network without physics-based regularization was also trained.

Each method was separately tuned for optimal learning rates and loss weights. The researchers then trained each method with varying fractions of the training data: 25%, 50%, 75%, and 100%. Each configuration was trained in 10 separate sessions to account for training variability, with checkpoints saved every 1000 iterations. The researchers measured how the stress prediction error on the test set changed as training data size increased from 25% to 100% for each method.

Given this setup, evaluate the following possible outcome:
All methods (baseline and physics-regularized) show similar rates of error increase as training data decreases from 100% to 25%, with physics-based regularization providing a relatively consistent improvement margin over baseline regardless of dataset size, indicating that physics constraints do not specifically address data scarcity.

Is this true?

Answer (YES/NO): NO